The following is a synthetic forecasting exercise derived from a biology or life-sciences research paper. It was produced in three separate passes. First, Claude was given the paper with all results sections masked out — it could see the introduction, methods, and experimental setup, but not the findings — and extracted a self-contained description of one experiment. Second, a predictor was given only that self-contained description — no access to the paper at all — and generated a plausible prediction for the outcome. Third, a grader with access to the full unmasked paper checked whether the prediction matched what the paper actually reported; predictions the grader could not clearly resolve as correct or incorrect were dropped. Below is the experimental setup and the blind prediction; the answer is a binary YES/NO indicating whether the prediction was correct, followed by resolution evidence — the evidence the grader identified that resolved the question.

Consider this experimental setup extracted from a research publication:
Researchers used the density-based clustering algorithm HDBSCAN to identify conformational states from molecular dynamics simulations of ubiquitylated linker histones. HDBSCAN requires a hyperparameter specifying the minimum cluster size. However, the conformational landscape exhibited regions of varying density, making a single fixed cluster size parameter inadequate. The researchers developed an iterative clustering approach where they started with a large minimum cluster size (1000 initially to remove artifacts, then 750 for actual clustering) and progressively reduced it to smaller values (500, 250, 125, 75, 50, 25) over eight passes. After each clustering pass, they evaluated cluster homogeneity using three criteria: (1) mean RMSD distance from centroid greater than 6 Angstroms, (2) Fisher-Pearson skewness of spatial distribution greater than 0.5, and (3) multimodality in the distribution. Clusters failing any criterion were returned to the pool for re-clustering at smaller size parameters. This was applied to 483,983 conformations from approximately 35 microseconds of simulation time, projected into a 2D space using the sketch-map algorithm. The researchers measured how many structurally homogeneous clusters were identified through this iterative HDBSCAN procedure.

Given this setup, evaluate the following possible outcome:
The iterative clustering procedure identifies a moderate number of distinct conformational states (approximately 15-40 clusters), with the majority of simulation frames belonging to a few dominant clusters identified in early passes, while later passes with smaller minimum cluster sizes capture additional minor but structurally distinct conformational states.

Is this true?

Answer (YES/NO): NO